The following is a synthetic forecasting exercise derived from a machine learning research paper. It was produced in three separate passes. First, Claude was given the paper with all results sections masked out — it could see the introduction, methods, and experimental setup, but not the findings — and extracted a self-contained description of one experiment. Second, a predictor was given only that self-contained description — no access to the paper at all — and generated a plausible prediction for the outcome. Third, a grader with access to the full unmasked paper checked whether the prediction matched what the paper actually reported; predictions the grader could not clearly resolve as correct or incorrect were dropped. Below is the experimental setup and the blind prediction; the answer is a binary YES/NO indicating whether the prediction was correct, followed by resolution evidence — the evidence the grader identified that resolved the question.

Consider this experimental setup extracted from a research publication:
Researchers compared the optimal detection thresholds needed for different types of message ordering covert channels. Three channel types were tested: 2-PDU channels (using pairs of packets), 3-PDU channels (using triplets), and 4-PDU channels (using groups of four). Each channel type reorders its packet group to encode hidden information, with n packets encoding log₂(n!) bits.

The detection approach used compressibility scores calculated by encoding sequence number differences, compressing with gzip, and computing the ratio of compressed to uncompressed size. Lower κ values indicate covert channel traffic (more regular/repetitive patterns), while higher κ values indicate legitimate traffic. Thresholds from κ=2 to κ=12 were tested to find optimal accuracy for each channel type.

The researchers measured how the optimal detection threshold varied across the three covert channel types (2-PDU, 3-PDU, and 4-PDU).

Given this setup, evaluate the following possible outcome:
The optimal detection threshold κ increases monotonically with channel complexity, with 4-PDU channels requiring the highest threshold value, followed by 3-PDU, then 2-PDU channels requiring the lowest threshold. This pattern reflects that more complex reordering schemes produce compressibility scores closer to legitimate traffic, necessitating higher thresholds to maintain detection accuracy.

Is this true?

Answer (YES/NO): NO